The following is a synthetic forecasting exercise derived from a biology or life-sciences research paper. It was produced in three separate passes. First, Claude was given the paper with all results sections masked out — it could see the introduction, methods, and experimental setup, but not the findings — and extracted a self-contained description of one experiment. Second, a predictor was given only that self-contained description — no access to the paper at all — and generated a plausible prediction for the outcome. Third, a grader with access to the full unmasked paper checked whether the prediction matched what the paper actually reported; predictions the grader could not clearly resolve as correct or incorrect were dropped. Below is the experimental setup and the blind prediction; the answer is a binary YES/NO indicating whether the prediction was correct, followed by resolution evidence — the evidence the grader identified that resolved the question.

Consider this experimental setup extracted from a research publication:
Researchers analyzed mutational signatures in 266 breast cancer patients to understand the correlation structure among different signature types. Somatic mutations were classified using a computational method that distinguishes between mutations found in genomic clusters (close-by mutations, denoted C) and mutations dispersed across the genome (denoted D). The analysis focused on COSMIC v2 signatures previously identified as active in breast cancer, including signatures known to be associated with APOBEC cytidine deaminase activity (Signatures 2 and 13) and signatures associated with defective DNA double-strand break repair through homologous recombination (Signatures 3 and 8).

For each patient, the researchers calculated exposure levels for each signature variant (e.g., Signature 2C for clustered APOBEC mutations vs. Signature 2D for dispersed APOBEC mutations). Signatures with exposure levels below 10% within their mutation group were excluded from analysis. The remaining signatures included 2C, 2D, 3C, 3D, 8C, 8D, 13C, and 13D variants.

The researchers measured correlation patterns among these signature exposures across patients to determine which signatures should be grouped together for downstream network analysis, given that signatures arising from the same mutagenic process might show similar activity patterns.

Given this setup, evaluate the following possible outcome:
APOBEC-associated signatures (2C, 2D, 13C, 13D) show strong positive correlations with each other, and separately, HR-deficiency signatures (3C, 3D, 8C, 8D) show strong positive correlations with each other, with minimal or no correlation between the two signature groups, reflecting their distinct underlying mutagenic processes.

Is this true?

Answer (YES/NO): NO